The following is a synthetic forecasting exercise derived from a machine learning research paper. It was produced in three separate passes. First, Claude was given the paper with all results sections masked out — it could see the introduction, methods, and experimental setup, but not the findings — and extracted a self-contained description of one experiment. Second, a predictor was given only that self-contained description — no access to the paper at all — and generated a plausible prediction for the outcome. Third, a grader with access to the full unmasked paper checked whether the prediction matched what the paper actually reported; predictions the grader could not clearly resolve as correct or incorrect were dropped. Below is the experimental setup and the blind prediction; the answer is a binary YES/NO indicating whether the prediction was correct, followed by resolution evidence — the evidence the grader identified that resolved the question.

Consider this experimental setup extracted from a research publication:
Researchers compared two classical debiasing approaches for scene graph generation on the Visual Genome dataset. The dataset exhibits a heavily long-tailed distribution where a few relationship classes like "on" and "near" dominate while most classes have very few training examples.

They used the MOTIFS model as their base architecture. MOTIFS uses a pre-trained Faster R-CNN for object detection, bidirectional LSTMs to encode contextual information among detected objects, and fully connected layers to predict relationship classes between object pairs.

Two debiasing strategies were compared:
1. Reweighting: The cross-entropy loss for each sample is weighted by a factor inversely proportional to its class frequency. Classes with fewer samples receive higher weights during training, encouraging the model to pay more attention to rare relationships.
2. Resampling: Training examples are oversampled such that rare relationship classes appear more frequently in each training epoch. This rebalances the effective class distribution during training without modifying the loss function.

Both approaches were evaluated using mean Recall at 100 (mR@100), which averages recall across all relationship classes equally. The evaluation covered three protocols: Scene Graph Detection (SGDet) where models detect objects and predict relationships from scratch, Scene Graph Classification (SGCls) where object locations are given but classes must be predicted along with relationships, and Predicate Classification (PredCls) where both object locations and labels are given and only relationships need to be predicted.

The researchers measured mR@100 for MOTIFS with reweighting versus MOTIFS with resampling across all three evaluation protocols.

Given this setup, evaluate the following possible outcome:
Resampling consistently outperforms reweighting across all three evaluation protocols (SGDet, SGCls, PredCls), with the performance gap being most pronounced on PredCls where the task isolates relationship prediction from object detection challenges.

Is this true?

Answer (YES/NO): NO